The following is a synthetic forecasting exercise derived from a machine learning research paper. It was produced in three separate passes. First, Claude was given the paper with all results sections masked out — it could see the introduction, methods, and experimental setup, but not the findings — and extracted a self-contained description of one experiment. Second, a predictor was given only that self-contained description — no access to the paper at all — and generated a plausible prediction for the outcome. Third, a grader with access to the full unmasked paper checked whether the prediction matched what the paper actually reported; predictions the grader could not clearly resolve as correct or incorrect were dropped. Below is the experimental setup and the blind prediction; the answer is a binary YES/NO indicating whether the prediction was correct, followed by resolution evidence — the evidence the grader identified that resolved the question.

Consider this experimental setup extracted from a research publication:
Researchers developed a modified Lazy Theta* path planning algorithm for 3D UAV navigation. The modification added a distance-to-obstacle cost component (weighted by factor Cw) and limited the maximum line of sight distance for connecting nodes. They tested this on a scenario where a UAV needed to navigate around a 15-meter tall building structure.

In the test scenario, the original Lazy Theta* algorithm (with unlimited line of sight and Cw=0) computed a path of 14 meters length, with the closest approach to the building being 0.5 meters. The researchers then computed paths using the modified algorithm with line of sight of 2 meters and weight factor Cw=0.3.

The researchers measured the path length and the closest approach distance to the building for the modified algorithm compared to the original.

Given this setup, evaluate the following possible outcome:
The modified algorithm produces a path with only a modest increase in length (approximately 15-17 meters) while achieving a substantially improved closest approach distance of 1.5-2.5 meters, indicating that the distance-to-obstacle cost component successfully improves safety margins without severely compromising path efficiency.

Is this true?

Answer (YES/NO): YES